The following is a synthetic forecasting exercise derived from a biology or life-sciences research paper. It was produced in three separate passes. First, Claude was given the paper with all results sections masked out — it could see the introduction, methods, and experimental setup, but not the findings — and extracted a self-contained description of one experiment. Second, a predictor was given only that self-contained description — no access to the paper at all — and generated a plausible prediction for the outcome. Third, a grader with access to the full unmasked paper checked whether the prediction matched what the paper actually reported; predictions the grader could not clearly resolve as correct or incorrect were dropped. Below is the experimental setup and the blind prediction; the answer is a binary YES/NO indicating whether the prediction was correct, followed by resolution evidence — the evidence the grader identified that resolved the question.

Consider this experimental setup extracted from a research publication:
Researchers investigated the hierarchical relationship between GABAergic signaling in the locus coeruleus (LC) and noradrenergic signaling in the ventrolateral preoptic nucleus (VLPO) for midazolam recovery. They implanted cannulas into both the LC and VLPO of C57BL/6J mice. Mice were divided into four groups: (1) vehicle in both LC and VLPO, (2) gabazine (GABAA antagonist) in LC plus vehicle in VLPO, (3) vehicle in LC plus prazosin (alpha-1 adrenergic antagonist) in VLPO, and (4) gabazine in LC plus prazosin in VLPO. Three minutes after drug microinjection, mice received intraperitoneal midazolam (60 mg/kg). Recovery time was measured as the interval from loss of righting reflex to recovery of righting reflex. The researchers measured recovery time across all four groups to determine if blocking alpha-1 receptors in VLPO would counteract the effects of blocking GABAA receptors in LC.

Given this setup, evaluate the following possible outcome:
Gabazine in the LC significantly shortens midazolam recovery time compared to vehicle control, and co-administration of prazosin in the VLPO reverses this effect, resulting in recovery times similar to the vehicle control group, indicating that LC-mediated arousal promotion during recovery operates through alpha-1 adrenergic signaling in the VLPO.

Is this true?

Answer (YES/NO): YES